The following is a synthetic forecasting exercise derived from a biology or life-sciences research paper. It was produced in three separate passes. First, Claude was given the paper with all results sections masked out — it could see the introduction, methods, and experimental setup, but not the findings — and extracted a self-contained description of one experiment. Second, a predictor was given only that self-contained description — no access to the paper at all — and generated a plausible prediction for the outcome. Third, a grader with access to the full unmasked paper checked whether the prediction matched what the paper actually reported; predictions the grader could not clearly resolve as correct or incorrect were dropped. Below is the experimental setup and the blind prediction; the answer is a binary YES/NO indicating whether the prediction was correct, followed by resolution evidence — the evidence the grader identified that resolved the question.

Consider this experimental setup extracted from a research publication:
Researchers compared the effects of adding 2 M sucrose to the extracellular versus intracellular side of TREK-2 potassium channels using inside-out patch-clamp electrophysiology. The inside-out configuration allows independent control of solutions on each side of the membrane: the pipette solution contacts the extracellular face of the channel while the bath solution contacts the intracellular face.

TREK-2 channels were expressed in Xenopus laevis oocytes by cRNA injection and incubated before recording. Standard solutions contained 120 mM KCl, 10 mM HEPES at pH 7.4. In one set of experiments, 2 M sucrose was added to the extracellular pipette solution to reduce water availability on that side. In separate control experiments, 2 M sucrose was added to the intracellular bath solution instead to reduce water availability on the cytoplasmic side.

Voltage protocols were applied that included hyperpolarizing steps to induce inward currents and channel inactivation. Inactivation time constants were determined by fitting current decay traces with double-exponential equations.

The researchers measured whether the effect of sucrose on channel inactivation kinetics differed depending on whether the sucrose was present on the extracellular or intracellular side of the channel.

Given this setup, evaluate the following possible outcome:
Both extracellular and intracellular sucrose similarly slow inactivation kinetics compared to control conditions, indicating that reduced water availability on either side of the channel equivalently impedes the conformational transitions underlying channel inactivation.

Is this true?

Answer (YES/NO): NO